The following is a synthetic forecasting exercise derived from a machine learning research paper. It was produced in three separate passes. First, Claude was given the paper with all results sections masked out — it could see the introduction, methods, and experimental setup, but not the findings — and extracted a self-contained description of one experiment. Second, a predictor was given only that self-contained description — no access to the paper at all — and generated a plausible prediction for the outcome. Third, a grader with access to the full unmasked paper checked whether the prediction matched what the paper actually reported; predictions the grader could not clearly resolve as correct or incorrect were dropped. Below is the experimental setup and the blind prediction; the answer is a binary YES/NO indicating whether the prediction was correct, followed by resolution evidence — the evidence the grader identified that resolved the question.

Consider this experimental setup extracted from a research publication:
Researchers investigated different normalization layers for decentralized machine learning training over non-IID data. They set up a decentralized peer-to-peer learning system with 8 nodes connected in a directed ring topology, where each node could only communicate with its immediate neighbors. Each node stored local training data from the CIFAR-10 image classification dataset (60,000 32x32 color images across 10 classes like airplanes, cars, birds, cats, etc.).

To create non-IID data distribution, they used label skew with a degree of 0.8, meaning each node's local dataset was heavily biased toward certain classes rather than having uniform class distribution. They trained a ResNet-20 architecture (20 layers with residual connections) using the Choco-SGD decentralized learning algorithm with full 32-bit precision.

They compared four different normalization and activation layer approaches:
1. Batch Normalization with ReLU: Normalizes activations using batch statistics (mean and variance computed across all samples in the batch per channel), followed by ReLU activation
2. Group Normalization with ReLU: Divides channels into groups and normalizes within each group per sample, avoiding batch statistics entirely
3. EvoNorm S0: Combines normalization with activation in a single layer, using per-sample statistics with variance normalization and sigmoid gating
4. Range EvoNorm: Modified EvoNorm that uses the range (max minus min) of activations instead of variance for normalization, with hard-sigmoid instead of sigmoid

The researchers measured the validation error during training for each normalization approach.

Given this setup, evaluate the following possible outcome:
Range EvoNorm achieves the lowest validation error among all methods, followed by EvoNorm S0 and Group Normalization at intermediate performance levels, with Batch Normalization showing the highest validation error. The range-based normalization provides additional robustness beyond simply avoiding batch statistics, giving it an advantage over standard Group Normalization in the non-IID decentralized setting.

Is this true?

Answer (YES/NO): NO